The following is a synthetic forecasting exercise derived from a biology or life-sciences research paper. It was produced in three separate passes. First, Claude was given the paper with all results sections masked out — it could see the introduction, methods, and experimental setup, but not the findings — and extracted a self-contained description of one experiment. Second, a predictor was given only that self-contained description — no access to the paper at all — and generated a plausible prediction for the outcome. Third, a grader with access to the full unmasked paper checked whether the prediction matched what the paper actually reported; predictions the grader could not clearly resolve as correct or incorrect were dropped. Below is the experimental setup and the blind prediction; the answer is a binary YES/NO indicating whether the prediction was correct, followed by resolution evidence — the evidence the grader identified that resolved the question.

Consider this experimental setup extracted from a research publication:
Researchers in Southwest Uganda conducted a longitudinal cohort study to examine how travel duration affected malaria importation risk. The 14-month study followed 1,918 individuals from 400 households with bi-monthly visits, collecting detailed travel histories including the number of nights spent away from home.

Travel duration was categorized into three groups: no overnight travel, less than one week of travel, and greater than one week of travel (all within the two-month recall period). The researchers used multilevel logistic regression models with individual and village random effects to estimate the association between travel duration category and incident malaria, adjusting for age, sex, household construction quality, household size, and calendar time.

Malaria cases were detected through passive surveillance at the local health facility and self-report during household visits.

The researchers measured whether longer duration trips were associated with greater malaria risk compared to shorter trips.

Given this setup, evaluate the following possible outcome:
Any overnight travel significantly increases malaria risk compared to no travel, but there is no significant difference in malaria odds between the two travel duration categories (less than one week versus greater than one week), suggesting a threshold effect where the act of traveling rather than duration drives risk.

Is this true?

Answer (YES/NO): NO